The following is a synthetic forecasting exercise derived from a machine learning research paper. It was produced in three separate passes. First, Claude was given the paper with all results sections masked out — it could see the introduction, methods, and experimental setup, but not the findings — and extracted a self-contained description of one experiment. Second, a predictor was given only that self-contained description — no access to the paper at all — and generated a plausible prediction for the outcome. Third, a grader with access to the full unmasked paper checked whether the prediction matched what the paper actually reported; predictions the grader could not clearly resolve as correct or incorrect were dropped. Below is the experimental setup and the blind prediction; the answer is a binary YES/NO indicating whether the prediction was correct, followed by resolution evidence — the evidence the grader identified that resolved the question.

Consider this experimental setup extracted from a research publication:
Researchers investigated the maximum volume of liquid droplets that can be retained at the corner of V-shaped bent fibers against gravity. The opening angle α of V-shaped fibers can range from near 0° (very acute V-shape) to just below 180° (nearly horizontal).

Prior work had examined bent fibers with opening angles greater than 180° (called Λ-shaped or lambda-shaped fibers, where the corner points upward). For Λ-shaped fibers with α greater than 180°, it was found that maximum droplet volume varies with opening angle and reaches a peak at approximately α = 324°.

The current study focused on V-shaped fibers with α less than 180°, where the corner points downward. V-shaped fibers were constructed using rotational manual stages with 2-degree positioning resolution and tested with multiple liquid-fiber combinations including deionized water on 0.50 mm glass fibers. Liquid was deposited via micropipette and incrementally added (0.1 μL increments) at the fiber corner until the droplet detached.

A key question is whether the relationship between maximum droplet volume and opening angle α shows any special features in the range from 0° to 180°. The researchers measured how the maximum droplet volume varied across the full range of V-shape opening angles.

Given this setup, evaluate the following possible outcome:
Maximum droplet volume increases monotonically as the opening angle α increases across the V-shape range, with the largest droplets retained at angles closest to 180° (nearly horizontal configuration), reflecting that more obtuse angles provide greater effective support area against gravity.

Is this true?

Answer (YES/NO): NO